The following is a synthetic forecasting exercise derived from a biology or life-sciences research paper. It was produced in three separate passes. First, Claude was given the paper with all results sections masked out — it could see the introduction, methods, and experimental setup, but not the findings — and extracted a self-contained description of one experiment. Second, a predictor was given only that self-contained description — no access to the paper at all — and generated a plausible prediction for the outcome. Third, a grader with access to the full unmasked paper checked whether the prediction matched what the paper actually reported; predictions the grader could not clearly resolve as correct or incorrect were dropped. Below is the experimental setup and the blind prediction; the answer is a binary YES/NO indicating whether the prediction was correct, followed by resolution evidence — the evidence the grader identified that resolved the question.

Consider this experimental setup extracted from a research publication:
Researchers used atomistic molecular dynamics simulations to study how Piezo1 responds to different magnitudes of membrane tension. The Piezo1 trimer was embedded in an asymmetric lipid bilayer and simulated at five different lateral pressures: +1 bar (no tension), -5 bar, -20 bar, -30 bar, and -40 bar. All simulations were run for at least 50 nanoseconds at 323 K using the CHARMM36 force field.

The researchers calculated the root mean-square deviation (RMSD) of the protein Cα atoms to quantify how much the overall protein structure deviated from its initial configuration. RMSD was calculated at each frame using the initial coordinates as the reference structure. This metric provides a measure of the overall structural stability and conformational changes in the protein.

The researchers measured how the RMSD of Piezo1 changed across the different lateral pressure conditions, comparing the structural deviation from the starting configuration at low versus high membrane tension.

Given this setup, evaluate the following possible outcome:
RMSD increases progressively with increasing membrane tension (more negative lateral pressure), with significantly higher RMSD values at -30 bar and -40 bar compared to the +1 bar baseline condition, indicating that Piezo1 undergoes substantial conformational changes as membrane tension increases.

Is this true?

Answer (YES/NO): YES